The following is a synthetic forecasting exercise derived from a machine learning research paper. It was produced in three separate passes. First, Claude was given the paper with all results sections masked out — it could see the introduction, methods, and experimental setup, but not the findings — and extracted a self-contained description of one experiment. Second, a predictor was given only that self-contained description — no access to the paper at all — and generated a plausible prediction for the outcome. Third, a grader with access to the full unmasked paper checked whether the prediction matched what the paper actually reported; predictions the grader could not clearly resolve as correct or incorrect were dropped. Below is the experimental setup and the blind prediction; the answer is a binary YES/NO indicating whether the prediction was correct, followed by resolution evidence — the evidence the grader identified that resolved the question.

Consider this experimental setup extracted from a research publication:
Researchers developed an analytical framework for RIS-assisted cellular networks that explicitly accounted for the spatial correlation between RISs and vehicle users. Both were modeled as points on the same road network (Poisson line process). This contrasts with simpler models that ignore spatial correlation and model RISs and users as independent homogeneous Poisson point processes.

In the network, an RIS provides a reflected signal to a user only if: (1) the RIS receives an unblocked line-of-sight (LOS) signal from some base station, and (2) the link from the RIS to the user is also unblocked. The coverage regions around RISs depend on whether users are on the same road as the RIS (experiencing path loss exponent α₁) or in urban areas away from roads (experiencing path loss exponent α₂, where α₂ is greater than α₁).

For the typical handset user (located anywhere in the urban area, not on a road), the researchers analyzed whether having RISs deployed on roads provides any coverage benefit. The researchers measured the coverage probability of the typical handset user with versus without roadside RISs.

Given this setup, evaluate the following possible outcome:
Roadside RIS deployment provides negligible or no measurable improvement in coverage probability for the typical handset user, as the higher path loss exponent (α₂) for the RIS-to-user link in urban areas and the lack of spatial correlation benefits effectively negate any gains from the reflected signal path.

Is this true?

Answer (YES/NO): NO